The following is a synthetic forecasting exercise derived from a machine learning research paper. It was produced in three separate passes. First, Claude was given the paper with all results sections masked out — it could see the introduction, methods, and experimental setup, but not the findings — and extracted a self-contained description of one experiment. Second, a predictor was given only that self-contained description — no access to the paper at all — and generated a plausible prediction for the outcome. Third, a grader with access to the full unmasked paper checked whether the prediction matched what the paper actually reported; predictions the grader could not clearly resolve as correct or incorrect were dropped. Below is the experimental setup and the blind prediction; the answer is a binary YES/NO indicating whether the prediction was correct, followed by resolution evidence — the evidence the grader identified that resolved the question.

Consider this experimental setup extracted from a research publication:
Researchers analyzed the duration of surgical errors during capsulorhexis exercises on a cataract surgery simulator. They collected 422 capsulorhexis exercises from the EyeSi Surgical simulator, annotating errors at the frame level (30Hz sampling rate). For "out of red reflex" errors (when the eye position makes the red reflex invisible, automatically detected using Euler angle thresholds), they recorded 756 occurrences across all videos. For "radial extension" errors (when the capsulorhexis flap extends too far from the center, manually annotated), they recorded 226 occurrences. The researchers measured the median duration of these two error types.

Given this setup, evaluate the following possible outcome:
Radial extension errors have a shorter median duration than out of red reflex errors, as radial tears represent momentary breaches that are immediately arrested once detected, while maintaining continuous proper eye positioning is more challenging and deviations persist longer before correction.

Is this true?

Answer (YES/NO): NO